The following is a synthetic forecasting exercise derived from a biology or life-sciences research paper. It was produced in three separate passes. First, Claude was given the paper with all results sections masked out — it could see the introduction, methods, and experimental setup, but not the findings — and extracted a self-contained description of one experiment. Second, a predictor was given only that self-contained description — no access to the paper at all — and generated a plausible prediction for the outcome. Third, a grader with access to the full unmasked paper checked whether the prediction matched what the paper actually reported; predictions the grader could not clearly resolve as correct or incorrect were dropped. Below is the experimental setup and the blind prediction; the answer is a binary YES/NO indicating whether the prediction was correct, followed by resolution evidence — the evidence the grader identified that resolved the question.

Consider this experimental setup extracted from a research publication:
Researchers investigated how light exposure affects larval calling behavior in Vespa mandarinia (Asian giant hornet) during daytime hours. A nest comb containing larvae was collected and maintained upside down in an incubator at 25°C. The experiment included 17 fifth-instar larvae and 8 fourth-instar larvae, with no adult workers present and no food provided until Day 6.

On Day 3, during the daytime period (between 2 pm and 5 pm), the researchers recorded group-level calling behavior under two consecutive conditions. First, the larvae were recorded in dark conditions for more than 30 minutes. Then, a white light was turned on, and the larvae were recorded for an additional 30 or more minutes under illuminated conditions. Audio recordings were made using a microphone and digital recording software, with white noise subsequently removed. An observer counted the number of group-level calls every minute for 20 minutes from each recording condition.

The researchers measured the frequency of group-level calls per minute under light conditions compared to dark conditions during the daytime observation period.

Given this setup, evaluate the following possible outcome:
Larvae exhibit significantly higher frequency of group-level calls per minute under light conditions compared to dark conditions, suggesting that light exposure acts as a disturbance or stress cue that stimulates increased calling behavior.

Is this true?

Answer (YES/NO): YES